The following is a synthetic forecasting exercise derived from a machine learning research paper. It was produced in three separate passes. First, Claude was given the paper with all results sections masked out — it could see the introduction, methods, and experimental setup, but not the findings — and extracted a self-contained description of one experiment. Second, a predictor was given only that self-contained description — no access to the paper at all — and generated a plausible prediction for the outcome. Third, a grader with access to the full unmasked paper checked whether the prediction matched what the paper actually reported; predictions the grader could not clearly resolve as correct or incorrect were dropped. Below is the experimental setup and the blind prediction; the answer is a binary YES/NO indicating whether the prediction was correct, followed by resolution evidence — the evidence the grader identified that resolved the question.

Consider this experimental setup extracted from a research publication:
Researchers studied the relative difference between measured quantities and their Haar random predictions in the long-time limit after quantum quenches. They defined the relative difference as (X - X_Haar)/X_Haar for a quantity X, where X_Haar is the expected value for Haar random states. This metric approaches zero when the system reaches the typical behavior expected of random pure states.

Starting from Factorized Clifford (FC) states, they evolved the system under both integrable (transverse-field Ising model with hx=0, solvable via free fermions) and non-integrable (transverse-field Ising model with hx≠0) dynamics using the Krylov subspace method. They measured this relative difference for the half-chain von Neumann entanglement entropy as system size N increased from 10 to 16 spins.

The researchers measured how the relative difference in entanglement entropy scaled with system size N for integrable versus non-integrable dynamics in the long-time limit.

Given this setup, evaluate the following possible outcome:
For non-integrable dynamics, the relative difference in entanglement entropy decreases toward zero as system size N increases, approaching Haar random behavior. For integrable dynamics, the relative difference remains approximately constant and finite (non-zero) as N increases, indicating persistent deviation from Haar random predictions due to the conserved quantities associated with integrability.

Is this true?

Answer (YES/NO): YES